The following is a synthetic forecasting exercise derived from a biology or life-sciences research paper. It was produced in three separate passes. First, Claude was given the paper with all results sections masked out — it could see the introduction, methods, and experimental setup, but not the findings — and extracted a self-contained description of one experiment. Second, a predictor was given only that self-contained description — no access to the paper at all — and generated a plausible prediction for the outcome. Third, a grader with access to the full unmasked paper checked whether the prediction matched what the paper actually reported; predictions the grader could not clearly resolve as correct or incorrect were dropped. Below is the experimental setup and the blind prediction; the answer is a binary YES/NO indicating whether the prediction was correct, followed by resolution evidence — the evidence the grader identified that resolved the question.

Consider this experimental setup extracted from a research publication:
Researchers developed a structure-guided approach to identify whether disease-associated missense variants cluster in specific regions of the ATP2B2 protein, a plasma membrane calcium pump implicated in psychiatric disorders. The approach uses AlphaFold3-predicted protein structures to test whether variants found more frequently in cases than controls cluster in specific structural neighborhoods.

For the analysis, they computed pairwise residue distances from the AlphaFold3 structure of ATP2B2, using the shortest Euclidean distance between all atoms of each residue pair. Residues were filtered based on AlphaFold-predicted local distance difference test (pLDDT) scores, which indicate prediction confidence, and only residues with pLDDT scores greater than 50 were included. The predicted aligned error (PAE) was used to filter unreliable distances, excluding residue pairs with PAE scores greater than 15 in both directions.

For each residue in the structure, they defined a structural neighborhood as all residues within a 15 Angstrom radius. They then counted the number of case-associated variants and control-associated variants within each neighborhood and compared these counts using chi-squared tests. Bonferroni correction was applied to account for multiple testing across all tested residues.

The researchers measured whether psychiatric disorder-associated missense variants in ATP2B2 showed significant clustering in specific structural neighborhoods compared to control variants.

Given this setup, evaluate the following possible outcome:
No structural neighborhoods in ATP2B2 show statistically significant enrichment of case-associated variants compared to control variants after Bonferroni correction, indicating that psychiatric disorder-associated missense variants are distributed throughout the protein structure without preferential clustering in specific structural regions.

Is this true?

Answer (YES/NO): NO